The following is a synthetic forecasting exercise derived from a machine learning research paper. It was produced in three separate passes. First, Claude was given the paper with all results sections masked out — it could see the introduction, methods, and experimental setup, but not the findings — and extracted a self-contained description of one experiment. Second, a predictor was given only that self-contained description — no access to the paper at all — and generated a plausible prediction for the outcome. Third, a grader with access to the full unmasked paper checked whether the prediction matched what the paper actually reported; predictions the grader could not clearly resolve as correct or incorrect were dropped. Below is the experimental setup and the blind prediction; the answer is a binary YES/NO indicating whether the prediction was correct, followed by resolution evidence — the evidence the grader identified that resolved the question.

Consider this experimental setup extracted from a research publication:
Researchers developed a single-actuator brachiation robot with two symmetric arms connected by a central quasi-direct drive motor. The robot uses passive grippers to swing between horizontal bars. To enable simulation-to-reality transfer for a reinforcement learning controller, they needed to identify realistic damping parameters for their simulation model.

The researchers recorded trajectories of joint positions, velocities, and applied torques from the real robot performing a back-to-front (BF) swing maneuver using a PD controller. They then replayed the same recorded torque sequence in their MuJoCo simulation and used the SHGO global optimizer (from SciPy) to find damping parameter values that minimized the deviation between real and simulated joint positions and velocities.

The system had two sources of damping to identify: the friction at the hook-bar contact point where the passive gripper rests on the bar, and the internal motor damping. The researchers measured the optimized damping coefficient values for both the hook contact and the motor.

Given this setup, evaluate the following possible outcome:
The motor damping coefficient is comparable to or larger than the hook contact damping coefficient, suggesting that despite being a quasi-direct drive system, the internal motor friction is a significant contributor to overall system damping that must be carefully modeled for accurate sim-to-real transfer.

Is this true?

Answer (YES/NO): YES